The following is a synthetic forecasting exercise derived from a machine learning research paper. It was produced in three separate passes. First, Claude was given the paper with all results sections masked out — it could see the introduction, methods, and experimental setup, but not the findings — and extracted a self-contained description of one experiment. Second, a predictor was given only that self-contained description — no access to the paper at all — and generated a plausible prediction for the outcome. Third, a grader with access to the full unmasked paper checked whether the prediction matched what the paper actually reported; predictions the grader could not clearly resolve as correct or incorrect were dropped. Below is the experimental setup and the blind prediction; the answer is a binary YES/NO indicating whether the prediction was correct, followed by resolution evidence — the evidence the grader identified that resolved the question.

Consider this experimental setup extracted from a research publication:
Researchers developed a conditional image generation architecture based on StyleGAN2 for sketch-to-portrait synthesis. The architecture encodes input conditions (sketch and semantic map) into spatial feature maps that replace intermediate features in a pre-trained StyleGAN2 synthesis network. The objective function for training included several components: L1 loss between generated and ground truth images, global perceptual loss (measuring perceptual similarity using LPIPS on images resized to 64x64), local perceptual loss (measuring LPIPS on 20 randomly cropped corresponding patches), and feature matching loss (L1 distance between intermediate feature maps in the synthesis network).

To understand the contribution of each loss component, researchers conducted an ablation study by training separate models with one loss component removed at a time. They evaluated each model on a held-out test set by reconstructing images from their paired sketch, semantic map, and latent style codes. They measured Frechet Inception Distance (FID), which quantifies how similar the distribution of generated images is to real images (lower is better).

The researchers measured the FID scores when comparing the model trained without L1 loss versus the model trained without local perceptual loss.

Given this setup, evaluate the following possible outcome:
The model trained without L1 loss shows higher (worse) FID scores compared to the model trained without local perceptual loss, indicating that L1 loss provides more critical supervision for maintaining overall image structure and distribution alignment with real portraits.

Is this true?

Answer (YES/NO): YES